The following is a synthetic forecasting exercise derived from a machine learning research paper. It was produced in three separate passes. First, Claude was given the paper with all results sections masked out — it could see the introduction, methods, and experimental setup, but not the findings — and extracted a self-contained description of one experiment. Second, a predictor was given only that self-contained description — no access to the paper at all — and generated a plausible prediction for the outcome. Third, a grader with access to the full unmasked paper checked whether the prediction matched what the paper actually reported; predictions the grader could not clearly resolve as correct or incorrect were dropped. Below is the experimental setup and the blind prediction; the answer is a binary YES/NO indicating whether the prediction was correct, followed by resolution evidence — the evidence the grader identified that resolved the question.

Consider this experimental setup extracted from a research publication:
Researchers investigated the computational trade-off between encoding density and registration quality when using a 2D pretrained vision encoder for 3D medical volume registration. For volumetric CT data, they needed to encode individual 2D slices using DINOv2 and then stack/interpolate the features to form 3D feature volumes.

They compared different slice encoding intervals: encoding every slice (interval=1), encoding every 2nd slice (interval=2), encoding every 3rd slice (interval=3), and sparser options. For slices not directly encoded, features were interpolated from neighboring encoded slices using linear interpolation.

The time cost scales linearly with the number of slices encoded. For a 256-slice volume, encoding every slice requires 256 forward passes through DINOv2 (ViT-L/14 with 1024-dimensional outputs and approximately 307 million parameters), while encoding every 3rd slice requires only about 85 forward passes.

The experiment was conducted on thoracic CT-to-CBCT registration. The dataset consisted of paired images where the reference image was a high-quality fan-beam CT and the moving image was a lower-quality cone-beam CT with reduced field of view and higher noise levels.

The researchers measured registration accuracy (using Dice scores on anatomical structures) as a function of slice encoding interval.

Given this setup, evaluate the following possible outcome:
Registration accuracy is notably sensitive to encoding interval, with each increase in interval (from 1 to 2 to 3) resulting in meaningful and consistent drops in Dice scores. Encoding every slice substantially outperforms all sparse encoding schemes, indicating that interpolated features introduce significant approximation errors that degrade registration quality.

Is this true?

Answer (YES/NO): NO